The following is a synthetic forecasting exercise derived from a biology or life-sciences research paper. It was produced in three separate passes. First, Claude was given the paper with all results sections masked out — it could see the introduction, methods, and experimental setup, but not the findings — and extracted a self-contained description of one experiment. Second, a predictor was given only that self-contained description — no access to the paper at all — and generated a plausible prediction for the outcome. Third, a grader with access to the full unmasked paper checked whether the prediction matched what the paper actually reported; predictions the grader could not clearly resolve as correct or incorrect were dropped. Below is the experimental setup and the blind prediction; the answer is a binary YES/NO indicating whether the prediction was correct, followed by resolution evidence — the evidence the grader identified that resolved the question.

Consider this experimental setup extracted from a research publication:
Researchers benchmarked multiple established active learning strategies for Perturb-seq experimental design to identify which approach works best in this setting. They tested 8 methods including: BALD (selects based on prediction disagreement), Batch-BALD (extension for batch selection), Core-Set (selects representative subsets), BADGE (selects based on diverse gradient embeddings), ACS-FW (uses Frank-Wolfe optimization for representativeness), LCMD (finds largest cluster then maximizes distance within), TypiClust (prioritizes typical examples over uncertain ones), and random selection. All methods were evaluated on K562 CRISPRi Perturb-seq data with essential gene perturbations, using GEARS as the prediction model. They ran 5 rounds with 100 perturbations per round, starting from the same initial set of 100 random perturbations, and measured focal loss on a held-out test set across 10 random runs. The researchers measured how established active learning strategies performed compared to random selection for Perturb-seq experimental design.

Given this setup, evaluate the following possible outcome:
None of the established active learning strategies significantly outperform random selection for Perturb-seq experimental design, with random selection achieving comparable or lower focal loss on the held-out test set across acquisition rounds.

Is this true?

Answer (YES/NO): NO